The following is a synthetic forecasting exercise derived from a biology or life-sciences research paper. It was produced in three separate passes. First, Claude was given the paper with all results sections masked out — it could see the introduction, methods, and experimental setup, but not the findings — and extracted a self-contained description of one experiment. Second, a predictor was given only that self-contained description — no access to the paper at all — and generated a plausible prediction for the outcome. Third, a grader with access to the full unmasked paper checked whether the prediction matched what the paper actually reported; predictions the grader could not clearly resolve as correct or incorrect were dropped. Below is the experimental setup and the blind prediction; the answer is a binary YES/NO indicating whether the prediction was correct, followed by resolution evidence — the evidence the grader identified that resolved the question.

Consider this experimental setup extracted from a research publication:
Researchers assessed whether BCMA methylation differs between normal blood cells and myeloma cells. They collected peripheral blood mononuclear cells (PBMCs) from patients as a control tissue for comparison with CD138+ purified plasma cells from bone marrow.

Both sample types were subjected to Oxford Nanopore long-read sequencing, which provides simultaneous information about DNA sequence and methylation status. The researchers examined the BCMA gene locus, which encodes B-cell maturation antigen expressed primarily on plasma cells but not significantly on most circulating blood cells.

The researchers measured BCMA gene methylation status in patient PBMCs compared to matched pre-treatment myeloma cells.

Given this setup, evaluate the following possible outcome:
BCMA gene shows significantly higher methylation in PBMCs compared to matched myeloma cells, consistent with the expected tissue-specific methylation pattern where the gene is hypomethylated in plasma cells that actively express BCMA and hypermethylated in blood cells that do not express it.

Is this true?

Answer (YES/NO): YES